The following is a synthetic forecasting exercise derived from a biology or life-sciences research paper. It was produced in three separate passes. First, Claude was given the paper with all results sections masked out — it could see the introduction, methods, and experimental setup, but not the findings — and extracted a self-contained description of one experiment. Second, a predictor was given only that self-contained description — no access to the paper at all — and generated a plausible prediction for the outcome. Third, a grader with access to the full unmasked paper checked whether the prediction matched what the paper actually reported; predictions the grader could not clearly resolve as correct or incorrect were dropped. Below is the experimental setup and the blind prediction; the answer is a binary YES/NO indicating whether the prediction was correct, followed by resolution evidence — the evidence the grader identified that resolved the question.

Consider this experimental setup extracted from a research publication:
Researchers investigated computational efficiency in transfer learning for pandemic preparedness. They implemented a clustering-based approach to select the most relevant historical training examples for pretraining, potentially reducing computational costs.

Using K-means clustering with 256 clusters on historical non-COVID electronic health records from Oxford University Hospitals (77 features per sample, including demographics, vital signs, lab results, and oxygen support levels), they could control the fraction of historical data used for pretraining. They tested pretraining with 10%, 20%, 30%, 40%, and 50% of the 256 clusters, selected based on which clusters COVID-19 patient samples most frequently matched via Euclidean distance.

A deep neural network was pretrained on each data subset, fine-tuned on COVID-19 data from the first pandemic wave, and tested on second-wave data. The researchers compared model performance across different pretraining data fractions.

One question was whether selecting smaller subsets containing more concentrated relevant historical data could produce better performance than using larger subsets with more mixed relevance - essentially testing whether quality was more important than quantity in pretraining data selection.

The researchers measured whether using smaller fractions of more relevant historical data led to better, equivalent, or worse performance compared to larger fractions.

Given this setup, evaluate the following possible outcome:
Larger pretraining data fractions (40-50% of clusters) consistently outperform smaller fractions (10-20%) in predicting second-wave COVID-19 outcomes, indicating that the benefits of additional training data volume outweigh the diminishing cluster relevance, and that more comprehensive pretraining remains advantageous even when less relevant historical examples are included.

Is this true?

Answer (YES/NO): NO